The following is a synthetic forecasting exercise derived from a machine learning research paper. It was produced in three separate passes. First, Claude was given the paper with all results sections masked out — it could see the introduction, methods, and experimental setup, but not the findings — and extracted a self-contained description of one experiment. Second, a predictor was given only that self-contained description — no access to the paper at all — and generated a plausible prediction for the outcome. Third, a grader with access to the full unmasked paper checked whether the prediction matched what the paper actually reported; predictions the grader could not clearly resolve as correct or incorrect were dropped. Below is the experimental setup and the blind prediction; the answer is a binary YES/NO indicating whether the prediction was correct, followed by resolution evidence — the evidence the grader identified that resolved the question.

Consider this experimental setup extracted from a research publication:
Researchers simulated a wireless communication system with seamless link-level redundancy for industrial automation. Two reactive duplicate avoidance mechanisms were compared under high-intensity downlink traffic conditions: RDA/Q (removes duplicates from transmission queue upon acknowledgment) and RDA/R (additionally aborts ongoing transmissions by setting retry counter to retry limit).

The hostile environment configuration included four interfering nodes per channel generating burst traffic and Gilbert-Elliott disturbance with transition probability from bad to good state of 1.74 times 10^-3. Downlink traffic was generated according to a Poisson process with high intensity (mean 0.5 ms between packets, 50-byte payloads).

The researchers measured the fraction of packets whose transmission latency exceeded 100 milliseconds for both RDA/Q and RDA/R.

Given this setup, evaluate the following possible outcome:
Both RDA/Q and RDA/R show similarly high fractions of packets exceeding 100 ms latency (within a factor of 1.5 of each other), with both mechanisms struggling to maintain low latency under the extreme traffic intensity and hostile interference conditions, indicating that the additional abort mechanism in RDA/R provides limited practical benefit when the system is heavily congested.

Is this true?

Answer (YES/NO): NO